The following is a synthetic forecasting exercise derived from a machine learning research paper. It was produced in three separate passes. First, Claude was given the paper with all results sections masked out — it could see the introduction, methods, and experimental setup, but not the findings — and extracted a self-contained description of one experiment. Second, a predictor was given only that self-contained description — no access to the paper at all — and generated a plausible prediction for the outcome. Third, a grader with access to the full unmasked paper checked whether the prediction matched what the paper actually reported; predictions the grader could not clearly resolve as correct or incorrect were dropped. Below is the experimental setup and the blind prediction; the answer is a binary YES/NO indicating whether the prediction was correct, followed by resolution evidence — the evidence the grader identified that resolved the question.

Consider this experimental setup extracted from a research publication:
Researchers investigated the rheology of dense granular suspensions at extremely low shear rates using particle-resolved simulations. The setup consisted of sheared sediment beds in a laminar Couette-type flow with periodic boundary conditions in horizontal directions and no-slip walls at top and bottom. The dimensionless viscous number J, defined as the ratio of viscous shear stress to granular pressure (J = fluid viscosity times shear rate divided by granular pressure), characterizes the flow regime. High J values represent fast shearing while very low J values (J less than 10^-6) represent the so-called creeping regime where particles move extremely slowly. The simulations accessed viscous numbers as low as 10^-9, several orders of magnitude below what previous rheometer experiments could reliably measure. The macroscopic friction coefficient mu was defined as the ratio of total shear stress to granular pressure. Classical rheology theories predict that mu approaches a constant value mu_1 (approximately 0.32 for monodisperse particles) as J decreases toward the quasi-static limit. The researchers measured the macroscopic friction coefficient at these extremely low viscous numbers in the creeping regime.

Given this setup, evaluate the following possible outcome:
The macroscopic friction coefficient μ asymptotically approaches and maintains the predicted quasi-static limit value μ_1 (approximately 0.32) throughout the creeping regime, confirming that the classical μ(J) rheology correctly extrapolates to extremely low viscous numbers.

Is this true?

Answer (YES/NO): NO